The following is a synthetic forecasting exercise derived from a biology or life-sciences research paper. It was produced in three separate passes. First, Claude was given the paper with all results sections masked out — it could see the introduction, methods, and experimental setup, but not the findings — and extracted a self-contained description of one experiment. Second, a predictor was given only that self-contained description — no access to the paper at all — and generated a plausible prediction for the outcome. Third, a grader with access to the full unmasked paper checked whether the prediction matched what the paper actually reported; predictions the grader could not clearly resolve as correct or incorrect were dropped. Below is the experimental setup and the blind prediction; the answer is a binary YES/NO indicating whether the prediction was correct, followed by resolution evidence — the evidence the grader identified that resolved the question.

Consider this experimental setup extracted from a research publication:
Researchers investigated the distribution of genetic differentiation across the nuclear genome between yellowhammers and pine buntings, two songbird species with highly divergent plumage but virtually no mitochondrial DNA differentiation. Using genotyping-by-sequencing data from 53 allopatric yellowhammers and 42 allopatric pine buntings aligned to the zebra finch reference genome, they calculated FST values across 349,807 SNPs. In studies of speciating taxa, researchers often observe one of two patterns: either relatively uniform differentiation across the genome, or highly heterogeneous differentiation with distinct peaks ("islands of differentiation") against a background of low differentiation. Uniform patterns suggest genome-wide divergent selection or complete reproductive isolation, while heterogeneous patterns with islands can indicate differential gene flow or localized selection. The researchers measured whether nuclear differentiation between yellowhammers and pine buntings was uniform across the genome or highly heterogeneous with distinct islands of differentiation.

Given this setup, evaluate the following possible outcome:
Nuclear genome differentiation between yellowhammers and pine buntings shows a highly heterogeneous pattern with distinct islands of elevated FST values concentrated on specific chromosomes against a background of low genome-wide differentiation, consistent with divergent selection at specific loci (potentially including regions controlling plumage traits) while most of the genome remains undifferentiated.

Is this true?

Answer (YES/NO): YES